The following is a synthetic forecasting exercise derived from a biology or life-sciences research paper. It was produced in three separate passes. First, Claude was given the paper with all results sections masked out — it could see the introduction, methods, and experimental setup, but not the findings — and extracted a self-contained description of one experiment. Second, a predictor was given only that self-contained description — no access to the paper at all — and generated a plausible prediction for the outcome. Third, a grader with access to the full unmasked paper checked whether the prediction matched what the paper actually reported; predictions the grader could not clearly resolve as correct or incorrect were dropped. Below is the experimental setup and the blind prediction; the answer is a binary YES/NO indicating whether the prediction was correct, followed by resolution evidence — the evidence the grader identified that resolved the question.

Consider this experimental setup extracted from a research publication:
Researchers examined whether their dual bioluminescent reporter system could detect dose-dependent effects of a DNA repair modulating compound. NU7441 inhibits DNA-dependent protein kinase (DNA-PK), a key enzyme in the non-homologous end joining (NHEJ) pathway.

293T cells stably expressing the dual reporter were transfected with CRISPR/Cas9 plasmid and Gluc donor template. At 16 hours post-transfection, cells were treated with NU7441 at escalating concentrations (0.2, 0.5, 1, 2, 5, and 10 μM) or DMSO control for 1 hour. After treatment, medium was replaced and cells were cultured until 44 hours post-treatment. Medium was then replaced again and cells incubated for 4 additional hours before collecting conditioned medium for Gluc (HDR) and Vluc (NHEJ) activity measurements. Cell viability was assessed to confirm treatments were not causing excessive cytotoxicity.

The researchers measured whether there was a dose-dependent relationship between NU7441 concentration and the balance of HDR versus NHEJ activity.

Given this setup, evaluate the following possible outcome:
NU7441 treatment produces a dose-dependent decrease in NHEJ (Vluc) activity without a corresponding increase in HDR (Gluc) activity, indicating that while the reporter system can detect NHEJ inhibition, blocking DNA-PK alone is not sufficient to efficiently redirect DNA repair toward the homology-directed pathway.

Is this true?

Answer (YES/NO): NO